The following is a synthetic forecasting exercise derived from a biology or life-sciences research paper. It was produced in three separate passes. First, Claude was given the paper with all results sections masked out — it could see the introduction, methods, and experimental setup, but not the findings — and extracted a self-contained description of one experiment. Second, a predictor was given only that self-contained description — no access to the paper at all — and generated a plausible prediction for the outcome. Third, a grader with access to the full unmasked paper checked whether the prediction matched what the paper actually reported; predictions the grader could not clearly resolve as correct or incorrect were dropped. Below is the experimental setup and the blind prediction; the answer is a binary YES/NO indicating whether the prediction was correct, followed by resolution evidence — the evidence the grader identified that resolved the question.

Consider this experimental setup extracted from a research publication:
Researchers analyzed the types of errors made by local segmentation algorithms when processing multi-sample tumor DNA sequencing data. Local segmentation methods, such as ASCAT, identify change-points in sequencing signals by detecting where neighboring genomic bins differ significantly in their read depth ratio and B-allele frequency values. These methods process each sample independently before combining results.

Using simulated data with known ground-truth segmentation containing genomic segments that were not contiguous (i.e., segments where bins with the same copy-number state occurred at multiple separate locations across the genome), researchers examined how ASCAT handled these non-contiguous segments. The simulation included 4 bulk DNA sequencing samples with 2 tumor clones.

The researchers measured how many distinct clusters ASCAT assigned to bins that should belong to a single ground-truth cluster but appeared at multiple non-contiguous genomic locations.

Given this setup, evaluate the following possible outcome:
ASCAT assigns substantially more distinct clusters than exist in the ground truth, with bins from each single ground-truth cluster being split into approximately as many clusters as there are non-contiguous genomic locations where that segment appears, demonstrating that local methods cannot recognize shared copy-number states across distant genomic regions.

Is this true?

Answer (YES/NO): YES